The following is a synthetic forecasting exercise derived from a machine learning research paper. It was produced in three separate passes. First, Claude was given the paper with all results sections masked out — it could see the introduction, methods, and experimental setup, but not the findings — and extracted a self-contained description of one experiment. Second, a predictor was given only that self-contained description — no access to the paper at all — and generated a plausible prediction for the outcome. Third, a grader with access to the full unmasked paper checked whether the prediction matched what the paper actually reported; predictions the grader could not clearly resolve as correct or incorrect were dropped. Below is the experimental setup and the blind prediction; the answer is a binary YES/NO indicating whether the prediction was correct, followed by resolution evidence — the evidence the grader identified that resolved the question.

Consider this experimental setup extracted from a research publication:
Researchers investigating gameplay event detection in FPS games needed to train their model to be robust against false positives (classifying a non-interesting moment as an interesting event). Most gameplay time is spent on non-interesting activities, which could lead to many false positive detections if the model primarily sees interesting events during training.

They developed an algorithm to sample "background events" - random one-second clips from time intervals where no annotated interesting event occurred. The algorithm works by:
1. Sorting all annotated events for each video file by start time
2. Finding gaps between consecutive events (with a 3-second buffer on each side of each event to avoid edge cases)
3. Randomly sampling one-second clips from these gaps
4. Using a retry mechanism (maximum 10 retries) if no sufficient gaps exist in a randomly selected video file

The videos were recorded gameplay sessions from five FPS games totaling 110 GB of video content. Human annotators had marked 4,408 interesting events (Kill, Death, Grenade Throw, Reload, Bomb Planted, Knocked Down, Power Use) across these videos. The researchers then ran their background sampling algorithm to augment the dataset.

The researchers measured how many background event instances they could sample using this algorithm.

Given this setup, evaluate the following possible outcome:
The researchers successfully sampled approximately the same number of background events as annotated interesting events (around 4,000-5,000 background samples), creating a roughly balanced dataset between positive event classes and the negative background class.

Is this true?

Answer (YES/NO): NO